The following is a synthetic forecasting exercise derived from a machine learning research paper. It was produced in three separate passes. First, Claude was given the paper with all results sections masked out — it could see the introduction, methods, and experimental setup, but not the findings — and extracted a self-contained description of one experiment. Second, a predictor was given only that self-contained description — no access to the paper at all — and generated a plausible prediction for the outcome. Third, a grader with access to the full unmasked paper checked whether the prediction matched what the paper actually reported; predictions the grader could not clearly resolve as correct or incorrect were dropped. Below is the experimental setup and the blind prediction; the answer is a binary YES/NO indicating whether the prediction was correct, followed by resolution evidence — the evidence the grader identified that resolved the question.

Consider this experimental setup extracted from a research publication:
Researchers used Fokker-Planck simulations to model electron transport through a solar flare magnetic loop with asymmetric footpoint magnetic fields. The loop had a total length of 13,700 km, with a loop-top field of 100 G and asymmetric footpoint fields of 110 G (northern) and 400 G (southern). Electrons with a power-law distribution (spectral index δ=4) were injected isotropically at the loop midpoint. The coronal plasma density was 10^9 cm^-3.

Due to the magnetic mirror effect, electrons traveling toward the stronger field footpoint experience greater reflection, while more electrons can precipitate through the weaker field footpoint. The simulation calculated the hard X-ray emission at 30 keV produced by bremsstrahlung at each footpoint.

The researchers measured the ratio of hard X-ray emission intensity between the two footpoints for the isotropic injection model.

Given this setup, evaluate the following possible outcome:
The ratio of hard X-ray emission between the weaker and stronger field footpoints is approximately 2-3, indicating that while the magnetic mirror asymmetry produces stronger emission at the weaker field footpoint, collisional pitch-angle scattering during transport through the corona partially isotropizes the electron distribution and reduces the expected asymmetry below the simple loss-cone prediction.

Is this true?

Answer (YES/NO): NO